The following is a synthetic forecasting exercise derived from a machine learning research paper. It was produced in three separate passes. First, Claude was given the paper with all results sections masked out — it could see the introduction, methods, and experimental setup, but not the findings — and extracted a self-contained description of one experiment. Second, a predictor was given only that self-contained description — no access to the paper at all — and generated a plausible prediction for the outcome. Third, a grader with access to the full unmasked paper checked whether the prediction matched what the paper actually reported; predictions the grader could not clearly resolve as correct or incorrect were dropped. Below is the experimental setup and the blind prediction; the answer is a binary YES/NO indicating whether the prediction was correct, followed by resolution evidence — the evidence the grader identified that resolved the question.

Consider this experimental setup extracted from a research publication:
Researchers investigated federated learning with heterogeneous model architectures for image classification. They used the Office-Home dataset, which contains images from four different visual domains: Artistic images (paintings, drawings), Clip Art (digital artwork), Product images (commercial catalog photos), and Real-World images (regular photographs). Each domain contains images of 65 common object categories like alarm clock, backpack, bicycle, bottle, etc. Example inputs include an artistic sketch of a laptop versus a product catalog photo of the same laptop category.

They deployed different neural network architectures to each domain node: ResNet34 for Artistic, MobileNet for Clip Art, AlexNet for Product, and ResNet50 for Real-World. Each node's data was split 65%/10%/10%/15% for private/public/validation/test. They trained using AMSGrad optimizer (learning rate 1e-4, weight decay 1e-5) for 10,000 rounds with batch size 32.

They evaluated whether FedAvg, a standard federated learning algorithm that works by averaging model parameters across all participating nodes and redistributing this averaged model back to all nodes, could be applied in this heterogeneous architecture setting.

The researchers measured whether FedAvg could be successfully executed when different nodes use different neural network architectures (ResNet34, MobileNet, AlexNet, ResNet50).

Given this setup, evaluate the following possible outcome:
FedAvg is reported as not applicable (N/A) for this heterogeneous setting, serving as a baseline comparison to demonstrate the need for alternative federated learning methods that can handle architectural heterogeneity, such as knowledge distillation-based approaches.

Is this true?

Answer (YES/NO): YES